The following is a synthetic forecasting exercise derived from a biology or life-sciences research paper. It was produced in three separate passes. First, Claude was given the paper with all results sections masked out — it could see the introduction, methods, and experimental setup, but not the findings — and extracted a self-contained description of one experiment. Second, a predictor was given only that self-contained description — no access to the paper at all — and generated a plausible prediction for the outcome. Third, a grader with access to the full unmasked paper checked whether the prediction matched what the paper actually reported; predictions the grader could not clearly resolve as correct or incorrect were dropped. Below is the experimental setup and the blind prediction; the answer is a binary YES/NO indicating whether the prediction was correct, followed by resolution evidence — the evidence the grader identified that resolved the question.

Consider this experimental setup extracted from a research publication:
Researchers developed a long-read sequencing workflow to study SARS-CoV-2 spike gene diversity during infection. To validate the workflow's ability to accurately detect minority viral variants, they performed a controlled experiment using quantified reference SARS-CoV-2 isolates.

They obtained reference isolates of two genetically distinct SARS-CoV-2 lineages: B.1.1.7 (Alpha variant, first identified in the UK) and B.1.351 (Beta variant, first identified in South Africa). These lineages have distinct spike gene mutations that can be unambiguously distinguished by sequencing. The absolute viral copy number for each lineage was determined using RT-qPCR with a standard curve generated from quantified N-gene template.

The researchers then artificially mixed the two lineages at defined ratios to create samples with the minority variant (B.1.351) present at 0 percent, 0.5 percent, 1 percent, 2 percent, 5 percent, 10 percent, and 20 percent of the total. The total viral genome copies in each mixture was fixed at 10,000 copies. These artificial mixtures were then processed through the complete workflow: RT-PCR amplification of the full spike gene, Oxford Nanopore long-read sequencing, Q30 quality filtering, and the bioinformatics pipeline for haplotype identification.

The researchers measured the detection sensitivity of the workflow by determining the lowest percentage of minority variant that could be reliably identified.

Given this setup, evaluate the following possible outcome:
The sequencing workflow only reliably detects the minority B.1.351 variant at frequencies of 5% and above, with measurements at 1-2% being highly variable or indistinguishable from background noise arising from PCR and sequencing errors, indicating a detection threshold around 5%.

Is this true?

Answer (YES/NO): NO